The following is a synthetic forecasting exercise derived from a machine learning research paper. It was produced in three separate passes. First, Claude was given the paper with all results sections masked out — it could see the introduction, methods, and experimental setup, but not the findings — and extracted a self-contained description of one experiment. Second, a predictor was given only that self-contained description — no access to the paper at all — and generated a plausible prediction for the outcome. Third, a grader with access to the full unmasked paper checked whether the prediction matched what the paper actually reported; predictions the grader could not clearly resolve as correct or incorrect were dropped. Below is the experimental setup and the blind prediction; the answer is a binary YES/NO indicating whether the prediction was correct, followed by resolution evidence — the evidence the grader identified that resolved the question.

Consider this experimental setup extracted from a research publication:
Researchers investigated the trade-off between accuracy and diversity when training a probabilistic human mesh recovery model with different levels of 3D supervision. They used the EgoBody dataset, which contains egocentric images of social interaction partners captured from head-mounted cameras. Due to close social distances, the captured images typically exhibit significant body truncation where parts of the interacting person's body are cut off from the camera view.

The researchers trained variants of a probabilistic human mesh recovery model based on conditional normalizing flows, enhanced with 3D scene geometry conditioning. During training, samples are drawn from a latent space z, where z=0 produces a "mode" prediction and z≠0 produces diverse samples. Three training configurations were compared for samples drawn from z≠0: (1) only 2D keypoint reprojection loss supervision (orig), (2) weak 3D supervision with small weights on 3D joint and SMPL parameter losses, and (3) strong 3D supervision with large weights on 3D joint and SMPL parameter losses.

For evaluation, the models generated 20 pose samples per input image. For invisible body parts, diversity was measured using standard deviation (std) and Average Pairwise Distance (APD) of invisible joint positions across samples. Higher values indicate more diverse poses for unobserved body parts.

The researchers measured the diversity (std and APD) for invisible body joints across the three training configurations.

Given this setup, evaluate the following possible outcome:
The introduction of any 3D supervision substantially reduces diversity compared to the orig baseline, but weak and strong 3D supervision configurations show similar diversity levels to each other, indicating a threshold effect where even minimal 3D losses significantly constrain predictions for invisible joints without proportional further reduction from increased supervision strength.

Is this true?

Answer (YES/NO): NO